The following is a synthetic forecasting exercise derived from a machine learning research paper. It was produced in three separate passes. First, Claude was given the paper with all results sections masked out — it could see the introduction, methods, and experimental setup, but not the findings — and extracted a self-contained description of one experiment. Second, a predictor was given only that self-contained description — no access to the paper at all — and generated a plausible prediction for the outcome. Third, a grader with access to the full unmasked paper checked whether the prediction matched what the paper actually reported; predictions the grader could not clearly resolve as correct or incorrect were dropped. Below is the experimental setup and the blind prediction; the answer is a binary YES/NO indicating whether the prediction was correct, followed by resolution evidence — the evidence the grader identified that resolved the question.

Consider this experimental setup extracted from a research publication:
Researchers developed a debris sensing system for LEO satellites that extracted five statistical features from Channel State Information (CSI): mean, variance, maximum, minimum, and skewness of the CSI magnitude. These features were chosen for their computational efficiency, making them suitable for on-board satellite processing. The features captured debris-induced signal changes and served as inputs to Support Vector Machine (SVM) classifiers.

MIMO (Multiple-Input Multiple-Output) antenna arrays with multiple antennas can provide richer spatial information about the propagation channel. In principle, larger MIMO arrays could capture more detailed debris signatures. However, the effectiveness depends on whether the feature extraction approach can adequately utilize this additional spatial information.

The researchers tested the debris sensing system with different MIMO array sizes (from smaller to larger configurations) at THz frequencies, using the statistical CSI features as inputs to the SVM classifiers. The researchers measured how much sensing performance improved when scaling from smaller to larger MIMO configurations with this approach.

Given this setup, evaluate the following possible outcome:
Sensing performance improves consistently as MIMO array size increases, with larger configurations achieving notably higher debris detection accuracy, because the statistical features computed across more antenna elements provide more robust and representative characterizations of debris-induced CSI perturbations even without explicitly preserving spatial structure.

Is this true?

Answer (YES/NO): NO